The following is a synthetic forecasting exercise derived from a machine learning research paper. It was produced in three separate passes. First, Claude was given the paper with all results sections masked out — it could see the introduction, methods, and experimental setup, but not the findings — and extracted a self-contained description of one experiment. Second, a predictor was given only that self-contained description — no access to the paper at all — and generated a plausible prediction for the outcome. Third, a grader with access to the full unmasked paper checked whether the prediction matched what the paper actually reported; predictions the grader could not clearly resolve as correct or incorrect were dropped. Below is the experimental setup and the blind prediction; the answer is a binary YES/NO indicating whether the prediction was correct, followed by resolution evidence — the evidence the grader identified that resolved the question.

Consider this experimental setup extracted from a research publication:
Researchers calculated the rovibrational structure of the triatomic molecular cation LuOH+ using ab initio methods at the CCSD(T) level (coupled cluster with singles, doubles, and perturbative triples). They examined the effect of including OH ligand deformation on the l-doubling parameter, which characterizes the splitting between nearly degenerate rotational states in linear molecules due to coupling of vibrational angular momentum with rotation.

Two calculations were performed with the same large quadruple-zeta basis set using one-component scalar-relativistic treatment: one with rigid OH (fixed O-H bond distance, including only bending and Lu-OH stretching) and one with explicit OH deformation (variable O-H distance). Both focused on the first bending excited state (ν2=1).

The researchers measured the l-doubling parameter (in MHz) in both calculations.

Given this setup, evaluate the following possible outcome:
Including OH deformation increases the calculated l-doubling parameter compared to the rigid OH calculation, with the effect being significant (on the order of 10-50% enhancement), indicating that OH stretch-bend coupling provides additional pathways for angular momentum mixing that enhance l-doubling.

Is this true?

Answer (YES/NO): NO